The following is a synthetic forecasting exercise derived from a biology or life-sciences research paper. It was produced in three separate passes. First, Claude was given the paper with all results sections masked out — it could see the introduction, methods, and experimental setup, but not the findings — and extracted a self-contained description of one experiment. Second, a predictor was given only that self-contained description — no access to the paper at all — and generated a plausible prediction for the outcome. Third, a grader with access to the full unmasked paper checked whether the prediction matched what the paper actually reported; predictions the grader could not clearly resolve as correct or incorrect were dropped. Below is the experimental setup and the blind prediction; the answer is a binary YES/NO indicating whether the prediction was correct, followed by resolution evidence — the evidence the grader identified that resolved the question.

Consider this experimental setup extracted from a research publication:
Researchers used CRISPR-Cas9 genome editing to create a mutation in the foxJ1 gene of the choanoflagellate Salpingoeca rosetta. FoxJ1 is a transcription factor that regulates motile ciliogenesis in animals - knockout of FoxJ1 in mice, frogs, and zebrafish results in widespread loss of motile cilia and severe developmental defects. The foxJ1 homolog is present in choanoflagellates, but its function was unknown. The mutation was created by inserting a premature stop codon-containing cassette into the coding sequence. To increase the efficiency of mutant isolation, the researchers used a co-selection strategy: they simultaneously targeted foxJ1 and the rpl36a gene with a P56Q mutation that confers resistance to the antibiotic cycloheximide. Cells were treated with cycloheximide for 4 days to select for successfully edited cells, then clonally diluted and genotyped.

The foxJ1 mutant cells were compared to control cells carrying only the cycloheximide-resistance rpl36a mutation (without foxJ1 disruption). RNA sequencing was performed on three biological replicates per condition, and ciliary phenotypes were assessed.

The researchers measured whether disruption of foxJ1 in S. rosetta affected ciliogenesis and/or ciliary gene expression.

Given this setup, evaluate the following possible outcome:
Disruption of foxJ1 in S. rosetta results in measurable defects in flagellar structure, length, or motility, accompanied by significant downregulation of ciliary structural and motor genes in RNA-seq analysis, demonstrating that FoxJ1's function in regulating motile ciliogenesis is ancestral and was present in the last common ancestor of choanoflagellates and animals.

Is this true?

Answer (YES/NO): NO